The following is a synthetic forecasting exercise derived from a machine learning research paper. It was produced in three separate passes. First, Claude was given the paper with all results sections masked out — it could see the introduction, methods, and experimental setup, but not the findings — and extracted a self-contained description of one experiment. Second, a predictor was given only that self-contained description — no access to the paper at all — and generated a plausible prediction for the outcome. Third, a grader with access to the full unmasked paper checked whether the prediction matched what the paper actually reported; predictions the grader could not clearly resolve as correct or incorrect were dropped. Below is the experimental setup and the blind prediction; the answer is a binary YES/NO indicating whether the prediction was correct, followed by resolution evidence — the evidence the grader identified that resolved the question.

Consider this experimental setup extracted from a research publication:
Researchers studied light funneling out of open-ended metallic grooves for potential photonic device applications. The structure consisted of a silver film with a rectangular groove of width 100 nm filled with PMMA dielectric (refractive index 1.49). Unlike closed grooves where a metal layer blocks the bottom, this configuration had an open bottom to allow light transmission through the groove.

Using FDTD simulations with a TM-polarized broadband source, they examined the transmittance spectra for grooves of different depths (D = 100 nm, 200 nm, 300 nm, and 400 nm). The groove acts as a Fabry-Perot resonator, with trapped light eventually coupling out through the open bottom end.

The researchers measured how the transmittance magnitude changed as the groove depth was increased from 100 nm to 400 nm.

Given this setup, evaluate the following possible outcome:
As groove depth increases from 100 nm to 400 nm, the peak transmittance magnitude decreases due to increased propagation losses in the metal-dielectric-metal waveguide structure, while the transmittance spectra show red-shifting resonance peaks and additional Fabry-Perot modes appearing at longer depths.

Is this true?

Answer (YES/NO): NO